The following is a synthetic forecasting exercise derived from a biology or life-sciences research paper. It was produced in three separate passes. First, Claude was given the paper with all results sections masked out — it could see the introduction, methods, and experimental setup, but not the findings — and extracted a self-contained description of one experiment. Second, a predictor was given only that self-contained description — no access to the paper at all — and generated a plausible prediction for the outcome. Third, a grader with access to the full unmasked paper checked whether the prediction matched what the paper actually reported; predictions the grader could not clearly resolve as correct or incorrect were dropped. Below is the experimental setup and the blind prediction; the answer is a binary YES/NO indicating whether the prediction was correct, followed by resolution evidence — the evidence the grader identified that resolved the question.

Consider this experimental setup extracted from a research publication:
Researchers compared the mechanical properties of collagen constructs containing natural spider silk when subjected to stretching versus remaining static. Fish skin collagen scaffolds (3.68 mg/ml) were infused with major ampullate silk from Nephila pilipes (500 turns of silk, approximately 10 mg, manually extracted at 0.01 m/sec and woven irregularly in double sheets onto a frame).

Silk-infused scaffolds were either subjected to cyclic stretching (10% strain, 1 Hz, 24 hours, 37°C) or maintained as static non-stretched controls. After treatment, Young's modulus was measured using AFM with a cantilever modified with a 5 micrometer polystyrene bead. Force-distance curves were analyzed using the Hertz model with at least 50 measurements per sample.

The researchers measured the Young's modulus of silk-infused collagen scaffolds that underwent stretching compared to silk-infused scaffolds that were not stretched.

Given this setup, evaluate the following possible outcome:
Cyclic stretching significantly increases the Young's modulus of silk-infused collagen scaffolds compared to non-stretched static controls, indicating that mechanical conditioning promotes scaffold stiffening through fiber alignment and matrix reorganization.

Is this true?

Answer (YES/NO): NO